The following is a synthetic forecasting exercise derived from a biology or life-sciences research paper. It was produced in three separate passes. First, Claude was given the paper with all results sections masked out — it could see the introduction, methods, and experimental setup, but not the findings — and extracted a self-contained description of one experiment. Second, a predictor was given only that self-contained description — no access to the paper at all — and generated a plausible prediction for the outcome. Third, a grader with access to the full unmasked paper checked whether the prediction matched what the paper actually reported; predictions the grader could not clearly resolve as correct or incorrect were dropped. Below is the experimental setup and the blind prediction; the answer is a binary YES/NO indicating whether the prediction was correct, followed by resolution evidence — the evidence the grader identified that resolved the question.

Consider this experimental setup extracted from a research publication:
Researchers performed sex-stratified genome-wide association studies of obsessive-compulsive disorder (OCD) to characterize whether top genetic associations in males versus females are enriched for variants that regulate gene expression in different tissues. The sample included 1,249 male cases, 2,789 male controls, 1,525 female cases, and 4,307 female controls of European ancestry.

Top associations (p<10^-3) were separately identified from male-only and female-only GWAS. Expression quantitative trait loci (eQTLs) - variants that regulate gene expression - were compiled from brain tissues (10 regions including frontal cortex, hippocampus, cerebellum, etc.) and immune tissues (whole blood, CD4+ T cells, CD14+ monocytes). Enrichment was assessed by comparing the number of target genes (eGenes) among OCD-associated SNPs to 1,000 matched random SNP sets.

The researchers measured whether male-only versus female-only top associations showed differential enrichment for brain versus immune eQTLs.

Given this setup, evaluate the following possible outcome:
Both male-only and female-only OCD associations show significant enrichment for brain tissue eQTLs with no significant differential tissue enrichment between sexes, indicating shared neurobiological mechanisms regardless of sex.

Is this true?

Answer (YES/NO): NO